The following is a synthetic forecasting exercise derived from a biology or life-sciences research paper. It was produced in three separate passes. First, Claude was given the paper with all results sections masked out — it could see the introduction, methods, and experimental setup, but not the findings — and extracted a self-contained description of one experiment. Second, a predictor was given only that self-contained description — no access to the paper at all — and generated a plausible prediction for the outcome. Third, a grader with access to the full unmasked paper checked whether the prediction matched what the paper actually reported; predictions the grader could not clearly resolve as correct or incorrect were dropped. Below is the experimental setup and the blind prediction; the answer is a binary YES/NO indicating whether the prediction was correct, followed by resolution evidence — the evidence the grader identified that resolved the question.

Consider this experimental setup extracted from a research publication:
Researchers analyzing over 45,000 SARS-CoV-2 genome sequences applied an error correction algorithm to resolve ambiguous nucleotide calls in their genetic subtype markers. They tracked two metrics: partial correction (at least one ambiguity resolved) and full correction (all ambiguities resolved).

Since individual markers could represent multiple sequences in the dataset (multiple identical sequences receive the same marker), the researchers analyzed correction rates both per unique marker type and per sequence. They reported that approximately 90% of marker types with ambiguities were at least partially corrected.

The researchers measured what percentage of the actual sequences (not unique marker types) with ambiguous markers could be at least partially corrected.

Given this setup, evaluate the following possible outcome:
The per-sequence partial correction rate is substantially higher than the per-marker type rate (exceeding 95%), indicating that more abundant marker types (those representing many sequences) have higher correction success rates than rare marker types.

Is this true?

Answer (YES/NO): YES